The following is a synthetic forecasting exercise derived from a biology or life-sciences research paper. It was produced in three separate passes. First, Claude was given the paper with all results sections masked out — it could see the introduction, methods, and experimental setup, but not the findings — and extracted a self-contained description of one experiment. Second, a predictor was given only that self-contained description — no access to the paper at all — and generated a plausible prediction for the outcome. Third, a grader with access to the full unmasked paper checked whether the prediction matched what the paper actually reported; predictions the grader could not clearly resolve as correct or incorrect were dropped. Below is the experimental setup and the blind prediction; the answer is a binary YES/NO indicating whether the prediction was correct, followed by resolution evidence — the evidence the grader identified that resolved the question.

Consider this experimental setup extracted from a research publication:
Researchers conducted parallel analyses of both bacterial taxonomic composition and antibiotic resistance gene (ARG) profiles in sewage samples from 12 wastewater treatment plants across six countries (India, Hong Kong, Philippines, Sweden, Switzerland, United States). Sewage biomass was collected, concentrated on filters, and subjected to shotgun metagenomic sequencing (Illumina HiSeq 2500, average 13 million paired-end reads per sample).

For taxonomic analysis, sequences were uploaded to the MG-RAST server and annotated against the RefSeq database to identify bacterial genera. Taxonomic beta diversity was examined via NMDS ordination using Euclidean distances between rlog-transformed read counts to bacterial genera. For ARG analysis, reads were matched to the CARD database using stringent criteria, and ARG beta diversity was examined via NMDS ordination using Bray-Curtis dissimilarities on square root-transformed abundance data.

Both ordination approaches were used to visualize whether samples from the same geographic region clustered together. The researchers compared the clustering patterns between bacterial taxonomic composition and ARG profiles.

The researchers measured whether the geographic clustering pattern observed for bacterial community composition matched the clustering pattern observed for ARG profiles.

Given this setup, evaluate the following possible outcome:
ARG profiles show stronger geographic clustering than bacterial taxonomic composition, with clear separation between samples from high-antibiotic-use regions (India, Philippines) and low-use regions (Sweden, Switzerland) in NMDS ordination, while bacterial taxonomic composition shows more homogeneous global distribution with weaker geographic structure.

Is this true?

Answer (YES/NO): NO